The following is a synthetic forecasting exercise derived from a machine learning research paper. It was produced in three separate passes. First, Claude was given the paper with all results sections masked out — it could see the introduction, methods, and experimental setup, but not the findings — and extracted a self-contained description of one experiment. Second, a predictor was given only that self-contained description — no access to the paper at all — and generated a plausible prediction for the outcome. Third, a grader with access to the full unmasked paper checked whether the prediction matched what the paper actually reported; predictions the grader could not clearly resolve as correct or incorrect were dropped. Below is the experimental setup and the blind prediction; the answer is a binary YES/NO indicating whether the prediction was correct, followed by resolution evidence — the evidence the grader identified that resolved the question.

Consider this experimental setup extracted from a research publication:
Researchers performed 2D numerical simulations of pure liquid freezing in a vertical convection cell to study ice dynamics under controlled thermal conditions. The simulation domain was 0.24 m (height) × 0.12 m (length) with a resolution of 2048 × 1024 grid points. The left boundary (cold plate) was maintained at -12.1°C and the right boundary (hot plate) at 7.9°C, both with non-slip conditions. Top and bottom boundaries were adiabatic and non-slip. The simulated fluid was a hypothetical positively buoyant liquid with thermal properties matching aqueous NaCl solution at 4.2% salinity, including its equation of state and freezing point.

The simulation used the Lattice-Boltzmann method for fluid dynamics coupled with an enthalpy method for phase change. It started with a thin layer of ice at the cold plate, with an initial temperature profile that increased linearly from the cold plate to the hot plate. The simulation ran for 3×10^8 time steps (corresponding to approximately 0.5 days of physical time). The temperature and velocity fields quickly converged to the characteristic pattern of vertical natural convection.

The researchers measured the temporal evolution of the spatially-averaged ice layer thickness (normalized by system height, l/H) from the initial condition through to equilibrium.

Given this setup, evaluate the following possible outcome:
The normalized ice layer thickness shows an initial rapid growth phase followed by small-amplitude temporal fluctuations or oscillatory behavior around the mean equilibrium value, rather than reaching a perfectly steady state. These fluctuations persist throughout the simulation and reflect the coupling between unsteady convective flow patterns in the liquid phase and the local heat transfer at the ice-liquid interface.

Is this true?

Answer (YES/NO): NO